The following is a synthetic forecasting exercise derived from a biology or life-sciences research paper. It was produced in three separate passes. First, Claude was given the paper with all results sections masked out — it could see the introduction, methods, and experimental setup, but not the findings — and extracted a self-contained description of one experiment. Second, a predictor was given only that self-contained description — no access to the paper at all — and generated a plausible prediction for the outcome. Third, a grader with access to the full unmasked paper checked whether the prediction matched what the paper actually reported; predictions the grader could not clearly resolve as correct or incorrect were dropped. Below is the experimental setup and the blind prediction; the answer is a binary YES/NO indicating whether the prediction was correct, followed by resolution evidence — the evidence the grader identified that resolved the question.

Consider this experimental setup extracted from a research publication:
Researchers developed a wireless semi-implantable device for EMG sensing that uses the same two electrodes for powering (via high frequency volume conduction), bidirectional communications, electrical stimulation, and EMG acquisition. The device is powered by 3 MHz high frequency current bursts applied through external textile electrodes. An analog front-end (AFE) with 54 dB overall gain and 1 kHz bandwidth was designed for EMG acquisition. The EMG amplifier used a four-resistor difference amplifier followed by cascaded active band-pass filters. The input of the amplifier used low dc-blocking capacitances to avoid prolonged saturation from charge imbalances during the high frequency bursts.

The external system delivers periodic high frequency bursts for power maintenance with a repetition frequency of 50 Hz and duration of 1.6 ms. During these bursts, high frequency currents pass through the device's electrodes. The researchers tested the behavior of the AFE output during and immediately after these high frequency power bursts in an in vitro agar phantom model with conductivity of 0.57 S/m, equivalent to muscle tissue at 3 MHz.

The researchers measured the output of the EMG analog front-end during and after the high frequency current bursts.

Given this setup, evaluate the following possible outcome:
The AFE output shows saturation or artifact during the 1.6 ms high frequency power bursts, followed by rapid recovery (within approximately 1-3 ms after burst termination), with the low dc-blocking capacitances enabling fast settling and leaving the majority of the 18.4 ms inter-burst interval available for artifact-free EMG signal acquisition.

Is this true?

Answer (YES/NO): NO